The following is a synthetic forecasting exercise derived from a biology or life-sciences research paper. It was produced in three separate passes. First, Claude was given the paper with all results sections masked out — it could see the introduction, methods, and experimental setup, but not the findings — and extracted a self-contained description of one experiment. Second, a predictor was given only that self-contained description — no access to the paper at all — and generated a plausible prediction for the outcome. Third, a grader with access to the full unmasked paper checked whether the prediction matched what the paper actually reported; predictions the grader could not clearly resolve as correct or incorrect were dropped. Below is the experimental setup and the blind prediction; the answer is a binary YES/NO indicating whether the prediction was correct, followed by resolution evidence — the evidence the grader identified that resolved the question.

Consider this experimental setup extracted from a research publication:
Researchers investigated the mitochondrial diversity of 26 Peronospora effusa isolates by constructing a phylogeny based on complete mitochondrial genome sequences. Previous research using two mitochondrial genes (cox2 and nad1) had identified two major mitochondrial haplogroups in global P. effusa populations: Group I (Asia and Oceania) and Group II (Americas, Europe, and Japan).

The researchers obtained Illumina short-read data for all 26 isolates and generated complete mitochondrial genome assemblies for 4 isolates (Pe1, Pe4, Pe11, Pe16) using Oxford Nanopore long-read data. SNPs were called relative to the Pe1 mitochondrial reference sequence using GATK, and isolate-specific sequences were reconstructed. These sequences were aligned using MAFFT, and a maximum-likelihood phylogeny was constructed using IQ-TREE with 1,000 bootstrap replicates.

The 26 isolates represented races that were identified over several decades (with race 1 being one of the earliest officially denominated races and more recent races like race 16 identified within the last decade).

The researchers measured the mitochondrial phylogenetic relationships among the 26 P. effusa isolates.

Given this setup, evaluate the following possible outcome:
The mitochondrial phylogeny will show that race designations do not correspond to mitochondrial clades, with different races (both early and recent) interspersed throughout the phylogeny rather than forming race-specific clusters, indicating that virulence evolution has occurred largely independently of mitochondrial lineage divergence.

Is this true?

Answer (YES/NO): YES